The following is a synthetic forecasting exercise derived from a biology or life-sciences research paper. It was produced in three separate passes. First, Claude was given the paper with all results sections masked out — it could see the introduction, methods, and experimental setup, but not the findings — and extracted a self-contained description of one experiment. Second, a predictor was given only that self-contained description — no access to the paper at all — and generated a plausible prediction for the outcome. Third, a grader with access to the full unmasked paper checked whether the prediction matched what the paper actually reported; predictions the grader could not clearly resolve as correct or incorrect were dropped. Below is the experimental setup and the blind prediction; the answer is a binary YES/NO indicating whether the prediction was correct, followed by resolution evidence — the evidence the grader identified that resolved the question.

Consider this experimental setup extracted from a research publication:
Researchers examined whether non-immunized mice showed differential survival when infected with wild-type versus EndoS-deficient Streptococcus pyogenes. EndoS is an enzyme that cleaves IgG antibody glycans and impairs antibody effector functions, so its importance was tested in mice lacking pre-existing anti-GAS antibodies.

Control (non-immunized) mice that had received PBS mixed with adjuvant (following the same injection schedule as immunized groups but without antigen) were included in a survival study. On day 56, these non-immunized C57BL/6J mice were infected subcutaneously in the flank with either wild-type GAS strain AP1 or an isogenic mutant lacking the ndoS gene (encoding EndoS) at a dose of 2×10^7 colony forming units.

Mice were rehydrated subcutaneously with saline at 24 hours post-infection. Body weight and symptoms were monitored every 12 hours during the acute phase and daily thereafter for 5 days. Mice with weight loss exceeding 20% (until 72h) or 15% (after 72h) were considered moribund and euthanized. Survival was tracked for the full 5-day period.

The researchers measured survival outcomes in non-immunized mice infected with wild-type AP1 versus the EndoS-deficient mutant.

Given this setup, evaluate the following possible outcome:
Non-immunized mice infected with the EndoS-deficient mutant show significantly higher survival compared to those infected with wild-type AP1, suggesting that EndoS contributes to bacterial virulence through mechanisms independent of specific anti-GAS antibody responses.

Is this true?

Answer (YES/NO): NO